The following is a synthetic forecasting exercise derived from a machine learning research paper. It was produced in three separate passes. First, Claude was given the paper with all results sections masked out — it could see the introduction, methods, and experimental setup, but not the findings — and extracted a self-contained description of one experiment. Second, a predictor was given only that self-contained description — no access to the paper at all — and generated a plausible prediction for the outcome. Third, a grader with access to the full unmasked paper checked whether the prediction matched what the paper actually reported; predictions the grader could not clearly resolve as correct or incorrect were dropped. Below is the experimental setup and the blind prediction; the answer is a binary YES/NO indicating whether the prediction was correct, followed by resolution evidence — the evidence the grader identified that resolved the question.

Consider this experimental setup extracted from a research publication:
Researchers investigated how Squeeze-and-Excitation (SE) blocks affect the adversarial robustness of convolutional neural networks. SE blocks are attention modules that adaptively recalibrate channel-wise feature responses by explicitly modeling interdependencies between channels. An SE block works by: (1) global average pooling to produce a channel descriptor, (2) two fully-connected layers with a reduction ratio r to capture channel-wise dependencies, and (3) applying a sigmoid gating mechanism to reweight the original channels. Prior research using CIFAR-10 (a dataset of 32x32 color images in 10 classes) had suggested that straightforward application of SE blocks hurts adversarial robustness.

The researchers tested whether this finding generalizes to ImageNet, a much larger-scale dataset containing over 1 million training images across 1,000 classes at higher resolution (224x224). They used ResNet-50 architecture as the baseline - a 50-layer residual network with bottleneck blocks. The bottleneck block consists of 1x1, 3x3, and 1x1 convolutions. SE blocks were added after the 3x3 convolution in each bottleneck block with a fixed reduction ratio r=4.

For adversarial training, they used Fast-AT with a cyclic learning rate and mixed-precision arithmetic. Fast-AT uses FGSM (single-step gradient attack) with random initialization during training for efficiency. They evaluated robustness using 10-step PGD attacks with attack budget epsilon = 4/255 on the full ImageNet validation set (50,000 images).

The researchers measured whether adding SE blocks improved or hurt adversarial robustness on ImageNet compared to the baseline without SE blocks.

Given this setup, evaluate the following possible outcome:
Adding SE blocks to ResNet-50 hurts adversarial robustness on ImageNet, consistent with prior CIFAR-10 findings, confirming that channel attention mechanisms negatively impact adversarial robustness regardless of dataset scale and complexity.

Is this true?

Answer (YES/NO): NO